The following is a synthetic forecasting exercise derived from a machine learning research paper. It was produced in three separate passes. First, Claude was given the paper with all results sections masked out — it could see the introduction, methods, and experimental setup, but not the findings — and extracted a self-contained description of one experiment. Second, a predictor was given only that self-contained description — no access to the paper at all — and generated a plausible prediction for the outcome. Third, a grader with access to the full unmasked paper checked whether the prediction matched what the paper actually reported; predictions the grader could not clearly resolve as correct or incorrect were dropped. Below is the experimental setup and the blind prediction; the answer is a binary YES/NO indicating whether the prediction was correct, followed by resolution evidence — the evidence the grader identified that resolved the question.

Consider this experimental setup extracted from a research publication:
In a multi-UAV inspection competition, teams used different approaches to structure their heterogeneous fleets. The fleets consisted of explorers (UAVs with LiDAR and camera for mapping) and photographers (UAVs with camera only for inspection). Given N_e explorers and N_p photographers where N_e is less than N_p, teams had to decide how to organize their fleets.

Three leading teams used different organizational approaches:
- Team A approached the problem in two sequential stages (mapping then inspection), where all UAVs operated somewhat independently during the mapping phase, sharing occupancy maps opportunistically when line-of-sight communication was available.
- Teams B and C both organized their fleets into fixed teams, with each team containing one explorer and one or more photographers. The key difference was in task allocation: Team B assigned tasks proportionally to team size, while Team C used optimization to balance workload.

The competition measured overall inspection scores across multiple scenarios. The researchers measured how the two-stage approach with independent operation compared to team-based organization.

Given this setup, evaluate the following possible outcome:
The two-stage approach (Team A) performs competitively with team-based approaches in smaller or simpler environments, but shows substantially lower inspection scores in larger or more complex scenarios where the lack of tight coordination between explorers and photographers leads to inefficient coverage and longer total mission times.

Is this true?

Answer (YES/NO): NO